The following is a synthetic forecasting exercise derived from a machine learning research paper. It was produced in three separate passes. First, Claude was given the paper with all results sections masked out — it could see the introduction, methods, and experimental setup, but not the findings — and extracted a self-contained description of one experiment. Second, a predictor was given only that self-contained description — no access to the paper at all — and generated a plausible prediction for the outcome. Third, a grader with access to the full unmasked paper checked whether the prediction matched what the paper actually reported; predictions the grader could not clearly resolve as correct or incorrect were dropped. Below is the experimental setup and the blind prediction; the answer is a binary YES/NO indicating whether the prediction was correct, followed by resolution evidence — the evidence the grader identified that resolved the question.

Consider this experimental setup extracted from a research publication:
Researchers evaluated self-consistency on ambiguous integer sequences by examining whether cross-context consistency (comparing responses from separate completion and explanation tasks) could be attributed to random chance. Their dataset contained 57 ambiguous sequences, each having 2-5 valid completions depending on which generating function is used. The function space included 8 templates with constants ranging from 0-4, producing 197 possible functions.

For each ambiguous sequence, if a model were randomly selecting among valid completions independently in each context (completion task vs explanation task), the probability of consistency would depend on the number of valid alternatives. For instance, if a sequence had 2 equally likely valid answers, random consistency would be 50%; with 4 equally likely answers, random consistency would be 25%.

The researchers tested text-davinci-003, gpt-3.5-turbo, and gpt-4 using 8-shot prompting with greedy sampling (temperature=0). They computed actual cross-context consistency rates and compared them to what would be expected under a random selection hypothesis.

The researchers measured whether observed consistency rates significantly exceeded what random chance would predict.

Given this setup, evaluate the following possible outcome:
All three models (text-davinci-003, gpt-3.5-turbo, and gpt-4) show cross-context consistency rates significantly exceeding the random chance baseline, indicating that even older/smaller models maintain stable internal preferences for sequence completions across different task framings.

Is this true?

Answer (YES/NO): YES